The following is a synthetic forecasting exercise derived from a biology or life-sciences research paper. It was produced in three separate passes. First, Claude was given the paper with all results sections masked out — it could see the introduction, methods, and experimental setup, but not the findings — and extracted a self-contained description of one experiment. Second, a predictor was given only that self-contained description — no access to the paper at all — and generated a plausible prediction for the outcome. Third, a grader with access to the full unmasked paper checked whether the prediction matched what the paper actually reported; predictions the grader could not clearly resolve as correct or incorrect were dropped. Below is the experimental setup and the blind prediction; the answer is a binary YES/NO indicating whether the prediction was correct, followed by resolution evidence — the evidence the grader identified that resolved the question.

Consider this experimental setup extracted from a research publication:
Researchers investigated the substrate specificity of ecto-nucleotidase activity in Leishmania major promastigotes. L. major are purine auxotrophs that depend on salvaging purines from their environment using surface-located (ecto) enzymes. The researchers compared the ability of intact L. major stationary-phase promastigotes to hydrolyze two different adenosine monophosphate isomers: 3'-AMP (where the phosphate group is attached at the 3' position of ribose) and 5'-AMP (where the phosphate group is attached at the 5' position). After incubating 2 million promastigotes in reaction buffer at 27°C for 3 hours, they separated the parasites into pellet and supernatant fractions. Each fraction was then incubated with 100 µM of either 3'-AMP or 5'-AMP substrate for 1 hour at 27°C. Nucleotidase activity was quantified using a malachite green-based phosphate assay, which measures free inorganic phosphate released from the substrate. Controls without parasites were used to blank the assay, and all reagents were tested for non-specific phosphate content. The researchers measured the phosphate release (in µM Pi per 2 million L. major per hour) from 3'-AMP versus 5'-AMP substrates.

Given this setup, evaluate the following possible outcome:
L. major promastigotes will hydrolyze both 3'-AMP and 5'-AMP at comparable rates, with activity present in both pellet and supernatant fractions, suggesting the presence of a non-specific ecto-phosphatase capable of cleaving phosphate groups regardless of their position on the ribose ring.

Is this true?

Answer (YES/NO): NO